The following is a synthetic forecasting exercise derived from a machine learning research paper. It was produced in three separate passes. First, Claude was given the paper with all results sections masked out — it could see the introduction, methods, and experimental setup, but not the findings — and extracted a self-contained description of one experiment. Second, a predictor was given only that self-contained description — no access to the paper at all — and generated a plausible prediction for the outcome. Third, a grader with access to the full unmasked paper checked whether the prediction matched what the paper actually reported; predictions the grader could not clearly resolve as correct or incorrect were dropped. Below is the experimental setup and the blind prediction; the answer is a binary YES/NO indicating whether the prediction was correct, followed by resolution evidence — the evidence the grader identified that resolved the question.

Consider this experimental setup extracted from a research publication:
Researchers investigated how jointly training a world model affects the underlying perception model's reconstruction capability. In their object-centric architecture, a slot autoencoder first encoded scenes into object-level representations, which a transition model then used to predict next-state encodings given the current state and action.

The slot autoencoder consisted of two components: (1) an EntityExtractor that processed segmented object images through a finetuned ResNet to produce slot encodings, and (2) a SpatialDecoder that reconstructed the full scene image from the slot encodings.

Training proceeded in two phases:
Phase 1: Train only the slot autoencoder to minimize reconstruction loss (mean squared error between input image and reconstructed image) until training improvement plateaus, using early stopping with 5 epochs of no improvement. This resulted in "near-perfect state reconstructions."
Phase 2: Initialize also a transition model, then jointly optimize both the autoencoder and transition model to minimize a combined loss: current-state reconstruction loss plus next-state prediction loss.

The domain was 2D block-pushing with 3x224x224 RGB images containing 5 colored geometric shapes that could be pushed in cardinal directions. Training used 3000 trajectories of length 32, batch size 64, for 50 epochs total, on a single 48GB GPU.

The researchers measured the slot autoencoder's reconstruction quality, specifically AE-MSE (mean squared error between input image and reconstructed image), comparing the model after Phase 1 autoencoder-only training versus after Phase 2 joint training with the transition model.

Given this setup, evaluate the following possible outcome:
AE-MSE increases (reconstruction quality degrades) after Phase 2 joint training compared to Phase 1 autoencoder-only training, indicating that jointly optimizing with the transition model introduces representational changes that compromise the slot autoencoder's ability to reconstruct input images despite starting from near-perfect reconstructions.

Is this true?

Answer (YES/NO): YES